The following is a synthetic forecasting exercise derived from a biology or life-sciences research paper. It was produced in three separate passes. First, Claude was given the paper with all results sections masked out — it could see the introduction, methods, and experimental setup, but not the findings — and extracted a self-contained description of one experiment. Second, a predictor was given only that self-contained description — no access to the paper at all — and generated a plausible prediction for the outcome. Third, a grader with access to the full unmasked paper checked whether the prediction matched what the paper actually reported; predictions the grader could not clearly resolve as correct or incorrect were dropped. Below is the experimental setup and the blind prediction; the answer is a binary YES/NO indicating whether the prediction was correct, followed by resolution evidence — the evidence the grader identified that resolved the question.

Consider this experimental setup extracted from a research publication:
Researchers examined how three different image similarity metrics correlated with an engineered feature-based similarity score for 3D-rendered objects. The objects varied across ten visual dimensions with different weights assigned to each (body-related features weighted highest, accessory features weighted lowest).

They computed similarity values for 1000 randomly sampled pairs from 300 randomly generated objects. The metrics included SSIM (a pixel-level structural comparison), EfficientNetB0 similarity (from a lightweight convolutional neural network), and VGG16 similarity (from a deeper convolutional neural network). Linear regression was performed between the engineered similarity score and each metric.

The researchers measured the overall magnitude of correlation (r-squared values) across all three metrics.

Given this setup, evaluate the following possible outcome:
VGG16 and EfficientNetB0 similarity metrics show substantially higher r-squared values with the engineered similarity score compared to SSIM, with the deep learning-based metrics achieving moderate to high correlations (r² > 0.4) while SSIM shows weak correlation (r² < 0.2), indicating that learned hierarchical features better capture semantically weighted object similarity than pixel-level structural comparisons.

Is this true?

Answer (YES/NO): NO